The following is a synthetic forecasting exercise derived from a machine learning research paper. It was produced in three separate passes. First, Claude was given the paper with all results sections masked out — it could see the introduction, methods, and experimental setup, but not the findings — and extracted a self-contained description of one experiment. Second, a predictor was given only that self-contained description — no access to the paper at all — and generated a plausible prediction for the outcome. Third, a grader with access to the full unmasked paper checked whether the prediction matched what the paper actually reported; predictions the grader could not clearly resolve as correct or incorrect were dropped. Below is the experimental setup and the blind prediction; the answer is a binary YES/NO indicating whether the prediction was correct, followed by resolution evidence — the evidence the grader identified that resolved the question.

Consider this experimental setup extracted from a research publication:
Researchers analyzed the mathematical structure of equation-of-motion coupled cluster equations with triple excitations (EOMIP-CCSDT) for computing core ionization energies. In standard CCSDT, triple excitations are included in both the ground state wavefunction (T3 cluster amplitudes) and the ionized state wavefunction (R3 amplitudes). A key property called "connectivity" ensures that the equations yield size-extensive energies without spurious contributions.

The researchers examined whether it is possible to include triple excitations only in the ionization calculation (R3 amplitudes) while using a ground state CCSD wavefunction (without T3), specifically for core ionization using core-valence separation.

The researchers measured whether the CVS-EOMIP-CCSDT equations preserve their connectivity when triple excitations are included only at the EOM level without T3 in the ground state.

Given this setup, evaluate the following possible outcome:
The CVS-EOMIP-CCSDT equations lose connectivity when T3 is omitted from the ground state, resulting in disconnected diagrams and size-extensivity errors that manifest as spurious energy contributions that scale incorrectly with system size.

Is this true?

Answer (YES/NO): NO